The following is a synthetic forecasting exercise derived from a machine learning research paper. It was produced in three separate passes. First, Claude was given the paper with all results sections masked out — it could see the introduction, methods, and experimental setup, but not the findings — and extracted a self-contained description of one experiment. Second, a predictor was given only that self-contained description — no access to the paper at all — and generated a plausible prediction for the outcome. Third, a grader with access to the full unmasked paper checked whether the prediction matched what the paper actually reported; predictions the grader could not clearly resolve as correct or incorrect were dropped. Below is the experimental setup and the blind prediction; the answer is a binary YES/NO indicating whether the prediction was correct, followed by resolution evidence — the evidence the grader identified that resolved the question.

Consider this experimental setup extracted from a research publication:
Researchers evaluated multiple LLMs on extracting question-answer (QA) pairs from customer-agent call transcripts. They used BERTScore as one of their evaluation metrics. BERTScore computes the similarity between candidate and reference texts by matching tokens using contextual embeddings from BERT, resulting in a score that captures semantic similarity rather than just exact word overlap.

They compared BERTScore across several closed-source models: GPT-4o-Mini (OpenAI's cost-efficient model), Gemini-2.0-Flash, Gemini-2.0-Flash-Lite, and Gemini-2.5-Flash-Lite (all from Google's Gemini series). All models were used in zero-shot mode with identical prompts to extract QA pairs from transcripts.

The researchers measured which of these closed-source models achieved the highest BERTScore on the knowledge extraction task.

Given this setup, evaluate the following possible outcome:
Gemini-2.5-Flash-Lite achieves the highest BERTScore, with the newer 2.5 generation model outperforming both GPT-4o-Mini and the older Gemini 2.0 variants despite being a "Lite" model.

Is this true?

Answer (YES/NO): NO